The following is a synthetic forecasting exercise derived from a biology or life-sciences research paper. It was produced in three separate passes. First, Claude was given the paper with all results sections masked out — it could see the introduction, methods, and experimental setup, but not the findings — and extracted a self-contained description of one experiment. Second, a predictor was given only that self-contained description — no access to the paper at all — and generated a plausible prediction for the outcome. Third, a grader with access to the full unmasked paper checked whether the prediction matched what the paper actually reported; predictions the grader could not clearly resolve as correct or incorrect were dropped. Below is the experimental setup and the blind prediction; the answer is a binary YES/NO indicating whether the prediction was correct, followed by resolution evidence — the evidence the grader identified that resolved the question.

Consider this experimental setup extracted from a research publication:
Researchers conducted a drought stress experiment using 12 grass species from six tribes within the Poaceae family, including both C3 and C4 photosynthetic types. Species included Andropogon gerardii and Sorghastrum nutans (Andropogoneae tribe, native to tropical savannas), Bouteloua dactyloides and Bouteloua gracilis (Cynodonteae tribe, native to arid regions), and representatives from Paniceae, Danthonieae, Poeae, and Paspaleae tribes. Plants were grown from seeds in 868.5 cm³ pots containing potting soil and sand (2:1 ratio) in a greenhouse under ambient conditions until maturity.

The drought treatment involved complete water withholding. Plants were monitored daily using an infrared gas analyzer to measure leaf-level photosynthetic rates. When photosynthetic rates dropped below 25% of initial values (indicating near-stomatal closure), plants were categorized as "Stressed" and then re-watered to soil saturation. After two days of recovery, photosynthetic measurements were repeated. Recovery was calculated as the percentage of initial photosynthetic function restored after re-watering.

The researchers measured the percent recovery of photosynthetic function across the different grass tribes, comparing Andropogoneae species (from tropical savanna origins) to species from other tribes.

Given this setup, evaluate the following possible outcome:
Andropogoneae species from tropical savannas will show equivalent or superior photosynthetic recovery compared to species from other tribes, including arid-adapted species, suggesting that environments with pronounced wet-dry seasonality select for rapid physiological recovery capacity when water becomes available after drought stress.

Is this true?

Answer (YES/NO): YES